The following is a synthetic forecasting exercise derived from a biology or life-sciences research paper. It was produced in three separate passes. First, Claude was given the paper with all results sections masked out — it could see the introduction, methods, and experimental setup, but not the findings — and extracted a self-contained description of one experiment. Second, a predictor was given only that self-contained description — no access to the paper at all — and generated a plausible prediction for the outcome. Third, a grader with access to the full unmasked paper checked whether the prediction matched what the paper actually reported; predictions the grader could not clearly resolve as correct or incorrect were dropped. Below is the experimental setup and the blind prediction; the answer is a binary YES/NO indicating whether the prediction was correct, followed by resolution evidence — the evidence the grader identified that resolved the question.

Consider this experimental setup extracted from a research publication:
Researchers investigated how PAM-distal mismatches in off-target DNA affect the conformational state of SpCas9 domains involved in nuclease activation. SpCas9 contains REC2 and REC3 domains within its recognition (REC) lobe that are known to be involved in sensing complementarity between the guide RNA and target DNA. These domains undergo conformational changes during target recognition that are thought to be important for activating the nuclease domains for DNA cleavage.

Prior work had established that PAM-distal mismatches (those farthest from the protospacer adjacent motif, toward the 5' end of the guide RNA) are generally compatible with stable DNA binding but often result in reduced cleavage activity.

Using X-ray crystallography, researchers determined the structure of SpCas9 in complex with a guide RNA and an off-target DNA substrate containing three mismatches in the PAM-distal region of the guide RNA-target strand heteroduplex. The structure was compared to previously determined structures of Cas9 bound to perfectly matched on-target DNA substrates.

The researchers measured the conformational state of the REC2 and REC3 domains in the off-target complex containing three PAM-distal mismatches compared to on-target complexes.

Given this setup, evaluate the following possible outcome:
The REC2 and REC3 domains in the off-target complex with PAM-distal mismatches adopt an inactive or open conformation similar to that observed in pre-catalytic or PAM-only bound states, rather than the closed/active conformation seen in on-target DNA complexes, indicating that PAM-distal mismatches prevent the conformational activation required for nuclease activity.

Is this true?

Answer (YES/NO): NO